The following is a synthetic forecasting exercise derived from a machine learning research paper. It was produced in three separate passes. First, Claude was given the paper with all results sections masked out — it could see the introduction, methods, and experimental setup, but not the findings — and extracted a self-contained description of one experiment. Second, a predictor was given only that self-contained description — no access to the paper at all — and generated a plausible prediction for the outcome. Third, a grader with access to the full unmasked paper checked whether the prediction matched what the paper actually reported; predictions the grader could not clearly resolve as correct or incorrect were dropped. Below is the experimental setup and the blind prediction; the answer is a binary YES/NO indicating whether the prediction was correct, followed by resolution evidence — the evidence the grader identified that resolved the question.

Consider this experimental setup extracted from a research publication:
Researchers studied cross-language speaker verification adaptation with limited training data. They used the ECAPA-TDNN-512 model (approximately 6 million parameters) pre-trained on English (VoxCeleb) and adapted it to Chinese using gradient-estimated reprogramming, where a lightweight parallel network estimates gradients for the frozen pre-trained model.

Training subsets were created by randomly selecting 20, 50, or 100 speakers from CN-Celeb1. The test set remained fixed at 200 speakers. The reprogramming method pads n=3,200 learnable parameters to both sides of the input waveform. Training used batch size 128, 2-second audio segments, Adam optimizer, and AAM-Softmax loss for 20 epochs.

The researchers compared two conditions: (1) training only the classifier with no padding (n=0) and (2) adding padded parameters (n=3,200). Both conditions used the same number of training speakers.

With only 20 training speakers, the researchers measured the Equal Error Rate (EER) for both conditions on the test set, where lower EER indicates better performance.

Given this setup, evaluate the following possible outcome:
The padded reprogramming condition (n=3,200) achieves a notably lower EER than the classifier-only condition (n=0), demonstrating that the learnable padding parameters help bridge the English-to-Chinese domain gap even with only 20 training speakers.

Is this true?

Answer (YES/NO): NO